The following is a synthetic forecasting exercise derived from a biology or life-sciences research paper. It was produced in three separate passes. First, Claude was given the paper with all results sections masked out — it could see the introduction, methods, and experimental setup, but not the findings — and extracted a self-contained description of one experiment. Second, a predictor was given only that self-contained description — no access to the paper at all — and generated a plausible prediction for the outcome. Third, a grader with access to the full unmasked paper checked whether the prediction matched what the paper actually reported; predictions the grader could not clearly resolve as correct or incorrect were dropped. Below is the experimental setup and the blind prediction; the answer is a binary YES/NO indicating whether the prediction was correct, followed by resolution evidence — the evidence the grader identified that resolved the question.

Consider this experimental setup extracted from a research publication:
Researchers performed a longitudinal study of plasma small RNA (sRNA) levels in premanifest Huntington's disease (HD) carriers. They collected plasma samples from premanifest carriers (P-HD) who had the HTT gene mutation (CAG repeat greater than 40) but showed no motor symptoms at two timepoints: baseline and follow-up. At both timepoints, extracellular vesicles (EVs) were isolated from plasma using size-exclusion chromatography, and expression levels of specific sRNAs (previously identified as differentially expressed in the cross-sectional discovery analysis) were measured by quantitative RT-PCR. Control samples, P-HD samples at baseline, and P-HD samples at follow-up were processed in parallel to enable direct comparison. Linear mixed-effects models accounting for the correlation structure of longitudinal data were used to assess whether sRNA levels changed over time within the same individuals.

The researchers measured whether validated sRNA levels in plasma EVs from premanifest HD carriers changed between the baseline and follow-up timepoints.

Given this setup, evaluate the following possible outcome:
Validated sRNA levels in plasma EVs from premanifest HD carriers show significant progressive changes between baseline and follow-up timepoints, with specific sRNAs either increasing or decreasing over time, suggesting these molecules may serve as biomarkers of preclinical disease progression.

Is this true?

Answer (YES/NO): YES